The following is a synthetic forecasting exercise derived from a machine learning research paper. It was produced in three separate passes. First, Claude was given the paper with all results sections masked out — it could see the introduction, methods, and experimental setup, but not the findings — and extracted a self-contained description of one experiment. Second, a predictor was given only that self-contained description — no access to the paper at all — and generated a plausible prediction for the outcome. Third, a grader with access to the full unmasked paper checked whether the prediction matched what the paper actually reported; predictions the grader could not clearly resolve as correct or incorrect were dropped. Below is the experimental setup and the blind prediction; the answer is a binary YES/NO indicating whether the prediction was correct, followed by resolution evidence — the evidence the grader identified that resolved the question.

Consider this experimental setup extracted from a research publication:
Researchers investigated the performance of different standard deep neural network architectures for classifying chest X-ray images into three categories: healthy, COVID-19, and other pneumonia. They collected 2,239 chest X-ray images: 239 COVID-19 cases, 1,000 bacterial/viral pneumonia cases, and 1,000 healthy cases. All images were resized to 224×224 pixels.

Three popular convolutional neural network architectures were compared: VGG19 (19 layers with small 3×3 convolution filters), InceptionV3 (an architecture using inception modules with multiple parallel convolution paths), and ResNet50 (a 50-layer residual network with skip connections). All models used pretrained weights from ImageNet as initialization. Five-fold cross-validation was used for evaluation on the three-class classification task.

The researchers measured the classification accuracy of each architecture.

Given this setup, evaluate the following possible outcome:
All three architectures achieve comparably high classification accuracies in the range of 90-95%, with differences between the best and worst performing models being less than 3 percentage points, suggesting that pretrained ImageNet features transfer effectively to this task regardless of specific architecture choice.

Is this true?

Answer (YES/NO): YES